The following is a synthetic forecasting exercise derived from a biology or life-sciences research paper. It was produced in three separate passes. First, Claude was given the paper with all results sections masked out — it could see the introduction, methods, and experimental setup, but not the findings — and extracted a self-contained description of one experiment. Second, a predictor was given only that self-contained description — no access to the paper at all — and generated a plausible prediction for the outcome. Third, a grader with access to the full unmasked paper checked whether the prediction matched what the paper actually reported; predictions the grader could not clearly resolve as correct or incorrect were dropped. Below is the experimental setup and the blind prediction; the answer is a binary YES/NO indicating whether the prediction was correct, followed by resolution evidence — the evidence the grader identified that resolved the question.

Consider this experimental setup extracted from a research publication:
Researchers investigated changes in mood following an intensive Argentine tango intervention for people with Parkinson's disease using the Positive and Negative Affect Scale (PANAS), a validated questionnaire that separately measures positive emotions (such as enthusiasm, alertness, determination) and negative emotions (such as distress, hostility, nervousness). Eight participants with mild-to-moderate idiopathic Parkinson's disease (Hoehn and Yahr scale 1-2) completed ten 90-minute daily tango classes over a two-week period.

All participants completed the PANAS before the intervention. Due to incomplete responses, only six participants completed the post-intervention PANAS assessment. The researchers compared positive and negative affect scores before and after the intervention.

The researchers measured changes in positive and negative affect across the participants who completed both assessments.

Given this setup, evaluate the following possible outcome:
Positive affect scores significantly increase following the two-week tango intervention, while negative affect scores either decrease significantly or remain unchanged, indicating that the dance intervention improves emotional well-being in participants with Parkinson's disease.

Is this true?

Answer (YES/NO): NO